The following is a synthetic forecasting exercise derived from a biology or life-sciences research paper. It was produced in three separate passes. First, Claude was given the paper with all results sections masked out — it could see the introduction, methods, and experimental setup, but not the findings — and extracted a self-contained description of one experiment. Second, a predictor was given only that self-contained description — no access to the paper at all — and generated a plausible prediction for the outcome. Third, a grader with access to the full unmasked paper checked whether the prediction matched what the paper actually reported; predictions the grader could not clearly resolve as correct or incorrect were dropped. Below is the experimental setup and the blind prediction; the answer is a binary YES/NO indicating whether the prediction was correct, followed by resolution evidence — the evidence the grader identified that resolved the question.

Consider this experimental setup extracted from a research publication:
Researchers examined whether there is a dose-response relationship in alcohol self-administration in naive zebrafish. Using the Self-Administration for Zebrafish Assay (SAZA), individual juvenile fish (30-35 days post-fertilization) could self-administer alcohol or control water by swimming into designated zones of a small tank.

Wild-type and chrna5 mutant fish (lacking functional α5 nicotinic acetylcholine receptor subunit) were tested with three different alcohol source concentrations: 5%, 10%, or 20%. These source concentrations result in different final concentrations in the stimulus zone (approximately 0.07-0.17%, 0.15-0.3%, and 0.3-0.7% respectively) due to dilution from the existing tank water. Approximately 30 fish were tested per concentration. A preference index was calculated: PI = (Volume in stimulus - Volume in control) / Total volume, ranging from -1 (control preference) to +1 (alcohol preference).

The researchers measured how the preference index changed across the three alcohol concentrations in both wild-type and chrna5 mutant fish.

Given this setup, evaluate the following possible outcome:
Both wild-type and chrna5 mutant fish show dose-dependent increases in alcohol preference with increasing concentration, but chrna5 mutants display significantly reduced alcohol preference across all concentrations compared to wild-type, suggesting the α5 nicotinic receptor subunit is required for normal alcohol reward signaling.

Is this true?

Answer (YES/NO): NO